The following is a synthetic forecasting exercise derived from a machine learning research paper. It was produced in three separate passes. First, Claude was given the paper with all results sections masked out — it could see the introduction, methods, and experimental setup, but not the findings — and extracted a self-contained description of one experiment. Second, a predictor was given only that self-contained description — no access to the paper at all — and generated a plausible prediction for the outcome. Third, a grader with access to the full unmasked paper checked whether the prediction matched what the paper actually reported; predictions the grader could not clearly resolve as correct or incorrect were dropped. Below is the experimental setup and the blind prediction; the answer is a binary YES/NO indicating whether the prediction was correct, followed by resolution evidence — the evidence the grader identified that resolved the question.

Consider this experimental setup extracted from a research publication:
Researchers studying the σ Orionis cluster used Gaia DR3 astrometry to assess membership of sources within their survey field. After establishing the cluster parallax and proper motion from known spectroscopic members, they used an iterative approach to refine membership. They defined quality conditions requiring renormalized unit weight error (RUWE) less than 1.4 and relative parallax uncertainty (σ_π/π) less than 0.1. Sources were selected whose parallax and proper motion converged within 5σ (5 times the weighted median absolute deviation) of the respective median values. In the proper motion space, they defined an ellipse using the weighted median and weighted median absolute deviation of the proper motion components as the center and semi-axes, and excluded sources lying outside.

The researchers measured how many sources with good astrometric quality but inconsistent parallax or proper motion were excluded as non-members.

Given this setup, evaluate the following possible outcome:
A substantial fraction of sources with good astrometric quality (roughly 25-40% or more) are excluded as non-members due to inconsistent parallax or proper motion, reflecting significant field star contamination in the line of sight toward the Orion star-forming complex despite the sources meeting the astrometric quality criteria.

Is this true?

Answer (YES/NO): NO